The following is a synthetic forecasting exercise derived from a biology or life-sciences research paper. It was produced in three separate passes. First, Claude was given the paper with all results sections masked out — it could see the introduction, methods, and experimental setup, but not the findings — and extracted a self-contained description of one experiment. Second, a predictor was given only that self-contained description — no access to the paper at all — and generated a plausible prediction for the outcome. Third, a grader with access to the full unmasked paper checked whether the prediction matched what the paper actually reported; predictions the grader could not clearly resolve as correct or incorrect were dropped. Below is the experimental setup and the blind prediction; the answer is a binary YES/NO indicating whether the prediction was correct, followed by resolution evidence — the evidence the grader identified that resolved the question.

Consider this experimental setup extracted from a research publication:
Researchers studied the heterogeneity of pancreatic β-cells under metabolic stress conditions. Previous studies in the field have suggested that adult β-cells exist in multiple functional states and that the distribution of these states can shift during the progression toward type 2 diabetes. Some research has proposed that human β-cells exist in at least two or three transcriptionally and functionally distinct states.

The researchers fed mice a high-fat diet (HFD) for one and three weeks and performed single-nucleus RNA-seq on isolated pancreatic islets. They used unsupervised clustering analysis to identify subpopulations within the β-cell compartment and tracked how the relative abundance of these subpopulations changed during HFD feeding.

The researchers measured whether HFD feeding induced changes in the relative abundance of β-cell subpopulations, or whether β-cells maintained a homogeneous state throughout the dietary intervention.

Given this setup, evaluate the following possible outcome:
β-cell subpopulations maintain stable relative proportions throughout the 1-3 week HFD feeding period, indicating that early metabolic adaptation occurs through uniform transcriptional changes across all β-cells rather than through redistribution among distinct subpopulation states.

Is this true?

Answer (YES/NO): NO